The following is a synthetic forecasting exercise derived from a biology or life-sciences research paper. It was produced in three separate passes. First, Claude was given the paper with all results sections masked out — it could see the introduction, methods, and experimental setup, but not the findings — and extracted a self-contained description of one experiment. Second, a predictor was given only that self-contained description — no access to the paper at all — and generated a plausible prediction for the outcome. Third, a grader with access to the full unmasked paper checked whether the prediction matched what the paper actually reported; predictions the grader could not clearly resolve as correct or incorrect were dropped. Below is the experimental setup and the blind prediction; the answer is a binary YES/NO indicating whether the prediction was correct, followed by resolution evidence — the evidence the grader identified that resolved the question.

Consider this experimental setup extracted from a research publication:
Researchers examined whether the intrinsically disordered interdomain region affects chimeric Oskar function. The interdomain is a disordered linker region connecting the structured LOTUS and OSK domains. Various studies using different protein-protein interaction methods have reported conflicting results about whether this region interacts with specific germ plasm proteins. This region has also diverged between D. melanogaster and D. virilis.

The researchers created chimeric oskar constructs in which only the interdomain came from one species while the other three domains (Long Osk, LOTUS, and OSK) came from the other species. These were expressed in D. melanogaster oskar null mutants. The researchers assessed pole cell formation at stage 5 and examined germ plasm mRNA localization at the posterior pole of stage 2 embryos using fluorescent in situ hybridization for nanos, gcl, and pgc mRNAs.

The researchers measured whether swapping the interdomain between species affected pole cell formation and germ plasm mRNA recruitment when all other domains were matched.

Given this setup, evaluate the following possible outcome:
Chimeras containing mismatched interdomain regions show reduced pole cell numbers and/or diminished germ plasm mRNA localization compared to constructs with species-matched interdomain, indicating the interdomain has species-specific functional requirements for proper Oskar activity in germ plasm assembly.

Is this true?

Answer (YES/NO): YES